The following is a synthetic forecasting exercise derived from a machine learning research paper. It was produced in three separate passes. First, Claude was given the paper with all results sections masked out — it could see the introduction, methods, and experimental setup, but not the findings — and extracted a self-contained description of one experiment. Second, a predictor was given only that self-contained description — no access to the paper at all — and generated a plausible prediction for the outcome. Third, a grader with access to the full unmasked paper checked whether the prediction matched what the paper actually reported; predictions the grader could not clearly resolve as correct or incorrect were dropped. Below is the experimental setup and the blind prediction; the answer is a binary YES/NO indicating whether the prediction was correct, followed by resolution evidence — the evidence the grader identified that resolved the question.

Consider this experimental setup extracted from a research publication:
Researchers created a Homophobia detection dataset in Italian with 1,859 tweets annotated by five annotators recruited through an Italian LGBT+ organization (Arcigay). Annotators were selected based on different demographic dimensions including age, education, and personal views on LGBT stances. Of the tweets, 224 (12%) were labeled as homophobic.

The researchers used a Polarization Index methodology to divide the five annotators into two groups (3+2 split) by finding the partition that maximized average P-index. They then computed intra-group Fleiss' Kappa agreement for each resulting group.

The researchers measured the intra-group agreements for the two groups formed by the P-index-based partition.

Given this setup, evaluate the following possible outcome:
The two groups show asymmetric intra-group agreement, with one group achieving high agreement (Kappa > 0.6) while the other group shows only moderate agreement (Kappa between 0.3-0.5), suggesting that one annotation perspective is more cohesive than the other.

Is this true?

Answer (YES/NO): NO